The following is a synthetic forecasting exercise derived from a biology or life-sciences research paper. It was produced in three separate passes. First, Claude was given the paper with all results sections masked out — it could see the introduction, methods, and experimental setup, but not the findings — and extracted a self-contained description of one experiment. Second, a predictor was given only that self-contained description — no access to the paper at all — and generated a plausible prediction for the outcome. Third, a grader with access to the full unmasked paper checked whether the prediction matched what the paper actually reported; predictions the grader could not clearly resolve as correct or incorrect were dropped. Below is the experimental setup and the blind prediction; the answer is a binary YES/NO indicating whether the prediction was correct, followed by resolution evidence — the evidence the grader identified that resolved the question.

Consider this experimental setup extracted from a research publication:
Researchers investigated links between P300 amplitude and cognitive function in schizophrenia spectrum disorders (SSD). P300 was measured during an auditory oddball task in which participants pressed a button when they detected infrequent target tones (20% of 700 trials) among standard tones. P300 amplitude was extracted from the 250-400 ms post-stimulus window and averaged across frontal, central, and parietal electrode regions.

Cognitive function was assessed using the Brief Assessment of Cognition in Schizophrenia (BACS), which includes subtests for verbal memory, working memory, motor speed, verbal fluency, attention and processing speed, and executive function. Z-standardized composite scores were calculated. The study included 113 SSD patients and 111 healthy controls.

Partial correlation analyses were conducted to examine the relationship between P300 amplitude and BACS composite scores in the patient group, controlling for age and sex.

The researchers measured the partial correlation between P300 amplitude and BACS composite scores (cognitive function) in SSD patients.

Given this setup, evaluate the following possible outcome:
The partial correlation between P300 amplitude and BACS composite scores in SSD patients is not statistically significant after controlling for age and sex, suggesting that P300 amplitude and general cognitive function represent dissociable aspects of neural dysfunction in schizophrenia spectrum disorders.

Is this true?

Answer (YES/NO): NO